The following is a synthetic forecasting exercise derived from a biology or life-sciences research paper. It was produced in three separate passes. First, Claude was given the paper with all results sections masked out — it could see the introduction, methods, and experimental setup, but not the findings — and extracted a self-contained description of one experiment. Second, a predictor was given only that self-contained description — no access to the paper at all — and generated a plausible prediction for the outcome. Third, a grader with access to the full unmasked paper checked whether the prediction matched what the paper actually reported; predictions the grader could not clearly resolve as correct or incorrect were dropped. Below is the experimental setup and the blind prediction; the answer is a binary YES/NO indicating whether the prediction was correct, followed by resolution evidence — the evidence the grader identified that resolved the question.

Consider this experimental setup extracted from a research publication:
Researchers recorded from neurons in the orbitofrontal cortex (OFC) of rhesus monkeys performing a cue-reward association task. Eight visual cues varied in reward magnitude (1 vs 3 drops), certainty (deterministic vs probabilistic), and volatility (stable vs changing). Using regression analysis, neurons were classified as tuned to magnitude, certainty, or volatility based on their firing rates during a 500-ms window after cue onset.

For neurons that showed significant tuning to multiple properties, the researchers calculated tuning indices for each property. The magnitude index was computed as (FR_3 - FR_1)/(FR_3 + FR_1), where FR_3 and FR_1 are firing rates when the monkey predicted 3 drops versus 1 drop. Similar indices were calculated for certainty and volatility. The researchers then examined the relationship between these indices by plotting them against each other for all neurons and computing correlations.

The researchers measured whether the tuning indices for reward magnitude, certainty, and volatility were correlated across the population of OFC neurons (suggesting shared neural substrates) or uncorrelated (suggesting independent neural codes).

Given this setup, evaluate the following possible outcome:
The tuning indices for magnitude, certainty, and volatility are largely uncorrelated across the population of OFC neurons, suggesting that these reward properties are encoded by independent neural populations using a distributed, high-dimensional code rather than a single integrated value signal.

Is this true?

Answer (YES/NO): YES